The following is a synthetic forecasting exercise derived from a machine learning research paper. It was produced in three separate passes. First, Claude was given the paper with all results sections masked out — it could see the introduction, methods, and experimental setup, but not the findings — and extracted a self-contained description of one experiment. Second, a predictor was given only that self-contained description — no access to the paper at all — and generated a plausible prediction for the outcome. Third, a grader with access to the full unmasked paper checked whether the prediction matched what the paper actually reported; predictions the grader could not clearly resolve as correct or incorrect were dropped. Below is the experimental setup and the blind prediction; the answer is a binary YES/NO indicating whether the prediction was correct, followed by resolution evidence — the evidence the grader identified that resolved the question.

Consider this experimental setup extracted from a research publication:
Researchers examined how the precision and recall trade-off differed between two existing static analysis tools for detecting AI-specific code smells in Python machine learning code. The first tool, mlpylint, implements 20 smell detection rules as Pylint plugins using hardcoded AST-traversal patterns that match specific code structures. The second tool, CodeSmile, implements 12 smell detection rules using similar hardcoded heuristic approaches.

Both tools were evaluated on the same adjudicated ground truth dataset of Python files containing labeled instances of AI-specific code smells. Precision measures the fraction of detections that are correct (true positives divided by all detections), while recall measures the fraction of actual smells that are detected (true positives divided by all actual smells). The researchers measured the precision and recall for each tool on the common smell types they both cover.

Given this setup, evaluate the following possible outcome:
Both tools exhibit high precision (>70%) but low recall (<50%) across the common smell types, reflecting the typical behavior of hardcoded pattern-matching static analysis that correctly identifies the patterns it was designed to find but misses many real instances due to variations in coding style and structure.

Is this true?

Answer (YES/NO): NO